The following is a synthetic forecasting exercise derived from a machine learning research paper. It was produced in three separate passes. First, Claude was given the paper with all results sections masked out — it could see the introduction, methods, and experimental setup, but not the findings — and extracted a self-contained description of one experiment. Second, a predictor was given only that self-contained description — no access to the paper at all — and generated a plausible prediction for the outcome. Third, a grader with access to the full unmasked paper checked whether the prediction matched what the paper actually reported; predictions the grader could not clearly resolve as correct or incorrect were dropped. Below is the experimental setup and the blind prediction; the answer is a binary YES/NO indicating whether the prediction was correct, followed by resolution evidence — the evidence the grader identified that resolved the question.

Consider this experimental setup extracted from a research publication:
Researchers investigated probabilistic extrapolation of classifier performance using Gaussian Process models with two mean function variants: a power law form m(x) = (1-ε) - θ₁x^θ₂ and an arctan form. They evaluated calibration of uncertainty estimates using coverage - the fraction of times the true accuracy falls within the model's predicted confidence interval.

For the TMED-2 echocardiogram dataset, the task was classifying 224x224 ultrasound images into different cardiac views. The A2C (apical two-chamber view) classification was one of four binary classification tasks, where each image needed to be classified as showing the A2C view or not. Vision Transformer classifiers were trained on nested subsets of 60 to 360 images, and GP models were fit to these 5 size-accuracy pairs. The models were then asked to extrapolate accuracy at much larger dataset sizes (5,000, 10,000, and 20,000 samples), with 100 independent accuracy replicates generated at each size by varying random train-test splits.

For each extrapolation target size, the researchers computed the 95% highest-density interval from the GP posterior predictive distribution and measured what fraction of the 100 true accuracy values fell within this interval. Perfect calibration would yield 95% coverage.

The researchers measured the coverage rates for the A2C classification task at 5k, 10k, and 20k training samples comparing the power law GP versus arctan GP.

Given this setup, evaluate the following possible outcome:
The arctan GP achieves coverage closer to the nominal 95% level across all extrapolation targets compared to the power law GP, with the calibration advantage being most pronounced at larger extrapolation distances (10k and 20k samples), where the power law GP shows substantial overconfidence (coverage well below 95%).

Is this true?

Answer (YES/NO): NO